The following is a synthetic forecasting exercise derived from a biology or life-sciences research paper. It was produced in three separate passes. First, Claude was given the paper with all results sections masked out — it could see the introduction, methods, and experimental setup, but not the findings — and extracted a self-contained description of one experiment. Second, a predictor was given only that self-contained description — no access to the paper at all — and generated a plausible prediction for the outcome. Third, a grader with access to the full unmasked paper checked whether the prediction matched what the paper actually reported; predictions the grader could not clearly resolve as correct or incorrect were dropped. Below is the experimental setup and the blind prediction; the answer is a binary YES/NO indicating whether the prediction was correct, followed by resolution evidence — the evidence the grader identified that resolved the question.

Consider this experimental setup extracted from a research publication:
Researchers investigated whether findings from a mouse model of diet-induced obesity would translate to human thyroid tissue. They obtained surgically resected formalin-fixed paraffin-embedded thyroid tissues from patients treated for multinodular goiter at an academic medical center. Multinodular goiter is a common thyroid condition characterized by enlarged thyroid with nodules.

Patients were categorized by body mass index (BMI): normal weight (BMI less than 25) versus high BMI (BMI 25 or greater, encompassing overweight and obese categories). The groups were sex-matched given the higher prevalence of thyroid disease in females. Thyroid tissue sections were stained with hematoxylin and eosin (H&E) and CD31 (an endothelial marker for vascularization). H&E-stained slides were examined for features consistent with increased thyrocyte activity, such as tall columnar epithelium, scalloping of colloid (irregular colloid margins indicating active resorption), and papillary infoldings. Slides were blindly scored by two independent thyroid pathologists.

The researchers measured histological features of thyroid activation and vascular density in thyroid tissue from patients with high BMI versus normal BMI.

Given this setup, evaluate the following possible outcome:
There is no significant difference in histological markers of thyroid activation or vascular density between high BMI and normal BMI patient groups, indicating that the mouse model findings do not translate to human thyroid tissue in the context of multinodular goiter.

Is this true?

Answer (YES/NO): NO